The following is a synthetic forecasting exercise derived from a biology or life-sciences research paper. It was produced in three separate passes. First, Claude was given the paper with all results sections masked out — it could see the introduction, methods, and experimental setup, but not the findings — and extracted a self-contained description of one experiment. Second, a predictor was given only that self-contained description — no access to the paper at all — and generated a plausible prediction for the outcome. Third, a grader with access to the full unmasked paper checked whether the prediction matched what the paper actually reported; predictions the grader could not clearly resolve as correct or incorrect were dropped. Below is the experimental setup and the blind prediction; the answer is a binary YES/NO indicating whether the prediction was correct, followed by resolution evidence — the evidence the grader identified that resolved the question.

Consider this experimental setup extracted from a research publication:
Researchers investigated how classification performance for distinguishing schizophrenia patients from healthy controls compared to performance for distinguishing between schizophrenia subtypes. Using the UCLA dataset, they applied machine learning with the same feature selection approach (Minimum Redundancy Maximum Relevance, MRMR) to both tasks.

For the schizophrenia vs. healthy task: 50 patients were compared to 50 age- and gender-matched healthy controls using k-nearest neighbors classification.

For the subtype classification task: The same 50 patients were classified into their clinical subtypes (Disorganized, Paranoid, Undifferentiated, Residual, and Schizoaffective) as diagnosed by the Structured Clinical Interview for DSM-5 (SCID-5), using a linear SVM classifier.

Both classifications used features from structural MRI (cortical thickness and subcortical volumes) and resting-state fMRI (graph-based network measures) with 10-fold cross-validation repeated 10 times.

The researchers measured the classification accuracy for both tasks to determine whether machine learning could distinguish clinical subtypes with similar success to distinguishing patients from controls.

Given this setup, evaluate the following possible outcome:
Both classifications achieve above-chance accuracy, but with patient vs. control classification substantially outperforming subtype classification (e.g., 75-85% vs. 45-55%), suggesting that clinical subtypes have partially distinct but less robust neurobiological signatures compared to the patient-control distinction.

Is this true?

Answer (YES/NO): NO